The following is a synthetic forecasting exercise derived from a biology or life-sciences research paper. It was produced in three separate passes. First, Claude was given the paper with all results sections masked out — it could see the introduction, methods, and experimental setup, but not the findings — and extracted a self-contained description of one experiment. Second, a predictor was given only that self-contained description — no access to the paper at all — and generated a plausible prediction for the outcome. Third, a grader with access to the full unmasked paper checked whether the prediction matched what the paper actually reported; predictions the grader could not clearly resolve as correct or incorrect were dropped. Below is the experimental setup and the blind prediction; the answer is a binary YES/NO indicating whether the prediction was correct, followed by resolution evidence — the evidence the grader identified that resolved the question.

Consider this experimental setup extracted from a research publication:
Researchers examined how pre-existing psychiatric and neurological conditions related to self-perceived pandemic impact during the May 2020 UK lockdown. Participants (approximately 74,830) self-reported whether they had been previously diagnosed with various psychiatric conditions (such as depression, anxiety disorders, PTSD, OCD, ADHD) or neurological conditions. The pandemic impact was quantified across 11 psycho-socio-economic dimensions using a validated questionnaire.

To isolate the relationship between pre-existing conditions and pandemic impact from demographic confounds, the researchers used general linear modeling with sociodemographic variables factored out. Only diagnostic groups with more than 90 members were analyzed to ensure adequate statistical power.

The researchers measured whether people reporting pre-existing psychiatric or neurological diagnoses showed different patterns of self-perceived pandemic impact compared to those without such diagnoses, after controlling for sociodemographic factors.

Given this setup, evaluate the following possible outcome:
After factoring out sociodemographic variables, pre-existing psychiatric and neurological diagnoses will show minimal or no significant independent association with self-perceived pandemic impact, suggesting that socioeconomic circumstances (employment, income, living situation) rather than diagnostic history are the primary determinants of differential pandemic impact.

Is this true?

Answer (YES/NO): NO